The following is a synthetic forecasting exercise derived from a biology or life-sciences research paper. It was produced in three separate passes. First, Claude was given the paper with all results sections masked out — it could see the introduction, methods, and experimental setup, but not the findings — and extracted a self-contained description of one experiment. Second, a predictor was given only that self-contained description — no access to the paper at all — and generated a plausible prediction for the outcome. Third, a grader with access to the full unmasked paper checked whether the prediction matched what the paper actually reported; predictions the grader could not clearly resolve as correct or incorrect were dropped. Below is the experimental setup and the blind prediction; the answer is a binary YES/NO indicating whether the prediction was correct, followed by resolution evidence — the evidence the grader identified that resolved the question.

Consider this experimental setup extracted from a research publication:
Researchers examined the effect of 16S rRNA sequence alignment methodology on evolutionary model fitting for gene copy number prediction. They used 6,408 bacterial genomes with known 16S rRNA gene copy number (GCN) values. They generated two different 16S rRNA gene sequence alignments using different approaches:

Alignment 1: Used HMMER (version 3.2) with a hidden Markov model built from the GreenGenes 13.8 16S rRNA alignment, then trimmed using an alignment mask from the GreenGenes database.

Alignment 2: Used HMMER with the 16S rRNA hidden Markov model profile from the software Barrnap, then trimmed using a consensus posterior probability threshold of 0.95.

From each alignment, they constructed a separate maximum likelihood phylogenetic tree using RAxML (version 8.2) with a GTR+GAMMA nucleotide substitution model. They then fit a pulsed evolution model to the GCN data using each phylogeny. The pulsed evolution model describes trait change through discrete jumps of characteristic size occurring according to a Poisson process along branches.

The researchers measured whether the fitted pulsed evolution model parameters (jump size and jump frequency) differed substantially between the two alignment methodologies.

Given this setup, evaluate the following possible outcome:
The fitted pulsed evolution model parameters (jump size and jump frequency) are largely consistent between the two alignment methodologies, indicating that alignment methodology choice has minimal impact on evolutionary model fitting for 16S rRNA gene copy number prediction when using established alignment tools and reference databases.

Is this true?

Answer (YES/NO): YES